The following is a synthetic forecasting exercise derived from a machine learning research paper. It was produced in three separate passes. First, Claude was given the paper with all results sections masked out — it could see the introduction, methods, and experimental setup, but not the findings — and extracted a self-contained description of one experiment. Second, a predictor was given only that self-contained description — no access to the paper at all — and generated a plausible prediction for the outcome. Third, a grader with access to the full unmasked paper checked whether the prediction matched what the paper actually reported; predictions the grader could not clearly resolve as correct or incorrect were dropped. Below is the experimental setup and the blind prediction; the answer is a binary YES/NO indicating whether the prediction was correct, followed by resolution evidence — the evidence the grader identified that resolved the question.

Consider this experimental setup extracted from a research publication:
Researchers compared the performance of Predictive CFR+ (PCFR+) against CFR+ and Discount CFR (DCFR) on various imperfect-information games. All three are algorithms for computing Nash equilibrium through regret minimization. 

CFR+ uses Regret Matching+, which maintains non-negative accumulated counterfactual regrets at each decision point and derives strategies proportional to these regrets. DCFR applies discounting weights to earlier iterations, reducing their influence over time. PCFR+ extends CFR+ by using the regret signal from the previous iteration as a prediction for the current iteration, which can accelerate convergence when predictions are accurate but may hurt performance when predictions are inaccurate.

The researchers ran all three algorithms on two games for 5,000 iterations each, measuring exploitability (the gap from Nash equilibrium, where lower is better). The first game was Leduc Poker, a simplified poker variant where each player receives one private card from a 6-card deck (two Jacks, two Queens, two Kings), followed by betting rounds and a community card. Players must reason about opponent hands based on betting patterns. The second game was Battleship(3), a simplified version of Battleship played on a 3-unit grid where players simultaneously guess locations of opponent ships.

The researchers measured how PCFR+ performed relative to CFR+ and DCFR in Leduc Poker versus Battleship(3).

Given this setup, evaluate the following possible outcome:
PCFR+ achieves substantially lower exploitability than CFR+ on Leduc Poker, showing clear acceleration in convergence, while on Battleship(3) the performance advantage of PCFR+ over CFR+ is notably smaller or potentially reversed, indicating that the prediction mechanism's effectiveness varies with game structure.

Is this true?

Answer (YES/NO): NO